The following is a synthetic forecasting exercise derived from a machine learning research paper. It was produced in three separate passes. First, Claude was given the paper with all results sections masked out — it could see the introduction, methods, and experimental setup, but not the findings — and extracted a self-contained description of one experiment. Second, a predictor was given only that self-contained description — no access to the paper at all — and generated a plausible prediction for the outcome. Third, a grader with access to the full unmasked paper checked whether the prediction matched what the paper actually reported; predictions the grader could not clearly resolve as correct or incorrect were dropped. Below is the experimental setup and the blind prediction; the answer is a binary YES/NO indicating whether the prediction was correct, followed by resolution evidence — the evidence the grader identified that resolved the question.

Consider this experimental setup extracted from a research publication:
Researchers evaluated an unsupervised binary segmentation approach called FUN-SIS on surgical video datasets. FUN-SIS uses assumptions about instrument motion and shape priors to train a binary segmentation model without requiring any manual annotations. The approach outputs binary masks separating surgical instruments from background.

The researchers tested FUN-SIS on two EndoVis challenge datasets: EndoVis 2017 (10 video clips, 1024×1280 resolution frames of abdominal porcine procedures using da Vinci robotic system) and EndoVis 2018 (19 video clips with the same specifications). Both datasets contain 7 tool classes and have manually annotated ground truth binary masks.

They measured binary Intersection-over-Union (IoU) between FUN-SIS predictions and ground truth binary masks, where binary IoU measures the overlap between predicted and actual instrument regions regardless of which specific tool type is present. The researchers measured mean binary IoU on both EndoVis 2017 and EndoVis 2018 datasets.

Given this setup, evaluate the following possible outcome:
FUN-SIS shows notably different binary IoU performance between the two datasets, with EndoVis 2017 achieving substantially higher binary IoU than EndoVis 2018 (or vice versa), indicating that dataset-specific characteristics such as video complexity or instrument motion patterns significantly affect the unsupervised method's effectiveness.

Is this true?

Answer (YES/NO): NO